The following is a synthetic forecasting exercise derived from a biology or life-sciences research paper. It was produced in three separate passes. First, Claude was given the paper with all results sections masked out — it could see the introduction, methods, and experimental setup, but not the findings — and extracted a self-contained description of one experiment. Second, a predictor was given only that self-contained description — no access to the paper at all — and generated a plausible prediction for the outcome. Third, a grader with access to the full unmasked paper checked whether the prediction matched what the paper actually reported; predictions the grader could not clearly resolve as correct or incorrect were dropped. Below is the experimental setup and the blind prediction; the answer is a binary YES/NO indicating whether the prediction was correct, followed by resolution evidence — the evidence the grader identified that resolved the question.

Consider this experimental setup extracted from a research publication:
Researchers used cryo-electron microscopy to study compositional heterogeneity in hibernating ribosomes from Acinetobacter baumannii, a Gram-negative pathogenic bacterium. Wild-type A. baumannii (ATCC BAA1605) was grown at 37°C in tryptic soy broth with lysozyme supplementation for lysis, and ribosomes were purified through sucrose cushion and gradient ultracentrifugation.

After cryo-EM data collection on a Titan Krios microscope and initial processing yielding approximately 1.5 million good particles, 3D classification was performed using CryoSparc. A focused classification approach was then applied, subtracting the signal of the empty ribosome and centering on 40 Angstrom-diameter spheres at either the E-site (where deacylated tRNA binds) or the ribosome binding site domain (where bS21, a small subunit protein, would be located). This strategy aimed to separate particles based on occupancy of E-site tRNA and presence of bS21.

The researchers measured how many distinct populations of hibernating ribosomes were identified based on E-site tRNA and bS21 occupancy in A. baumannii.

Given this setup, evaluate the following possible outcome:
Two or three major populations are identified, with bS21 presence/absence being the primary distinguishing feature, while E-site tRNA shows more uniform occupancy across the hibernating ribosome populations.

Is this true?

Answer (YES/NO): NO